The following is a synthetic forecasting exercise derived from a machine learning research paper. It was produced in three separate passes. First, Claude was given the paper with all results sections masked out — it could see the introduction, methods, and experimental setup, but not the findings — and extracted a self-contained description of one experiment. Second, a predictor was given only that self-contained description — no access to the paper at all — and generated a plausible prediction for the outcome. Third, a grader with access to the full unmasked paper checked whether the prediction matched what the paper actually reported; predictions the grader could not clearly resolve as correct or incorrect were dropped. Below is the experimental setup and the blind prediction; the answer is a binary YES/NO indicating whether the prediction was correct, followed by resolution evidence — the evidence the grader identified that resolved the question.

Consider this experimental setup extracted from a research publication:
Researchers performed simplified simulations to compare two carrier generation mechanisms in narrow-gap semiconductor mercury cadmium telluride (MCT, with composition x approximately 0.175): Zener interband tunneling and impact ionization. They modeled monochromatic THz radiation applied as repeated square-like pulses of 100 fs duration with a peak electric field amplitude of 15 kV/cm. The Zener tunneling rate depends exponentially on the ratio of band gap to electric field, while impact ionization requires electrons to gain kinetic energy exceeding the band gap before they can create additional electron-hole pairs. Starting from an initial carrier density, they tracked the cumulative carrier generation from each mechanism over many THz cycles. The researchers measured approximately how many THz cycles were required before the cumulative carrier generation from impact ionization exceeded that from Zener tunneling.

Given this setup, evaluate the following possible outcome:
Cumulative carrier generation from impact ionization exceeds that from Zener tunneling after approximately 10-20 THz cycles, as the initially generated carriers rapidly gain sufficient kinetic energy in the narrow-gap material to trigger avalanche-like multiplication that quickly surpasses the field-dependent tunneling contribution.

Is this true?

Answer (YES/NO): NO